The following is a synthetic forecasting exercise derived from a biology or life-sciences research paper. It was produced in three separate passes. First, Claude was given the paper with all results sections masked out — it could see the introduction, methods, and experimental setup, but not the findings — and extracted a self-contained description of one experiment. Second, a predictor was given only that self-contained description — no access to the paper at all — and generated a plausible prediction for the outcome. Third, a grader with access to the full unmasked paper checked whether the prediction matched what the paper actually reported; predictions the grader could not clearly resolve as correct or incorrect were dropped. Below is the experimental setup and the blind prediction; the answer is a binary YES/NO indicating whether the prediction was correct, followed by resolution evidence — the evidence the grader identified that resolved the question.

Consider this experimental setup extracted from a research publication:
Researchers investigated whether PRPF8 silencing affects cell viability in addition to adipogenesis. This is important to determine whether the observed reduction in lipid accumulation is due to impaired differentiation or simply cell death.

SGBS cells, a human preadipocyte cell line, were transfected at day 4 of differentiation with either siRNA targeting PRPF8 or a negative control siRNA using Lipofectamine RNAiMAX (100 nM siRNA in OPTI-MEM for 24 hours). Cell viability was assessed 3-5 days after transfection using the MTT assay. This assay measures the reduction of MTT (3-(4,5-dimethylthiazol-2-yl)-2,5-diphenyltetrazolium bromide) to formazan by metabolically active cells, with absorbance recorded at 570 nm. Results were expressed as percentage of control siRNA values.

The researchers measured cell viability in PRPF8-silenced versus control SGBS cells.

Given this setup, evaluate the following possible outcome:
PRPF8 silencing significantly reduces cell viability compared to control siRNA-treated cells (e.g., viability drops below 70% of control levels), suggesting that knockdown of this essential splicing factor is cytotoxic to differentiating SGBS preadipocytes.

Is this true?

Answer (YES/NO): NO